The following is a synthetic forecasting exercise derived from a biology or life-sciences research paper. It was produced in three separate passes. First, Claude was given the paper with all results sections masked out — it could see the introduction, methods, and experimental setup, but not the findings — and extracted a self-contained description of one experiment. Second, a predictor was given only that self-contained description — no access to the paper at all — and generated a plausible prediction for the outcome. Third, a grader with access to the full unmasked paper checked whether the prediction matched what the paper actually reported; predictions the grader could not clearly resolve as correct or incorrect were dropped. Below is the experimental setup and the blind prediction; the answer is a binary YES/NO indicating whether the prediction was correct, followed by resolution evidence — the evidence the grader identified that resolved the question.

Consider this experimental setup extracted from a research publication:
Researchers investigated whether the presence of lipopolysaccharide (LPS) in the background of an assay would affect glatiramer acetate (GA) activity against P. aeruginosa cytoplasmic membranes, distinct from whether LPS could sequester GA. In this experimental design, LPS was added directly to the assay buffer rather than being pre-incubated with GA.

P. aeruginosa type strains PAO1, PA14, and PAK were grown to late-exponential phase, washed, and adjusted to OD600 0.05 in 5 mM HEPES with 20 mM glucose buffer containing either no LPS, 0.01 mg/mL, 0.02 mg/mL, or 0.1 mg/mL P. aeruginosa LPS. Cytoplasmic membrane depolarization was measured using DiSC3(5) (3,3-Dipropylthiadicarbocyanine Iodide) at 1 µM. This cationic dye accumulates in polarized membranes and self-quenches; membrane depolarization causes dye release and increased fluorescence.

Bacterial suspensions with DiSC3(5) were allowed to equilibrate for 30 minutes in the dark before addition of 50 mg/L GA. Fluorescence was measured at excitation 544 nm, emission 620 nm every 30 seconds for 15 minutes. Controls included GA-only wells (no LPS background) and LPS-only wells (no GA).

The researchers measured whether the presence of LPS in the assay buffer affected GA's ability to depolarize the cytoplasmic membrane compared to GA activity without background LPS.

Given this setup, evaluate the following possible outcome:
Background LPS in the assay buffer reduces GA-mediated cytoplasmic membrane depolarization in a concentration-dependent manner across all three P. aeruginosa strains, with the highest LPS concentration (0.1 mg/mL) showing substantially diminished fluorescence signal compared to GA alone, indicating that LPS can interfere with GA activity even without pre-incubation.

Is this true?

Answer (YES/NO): NO